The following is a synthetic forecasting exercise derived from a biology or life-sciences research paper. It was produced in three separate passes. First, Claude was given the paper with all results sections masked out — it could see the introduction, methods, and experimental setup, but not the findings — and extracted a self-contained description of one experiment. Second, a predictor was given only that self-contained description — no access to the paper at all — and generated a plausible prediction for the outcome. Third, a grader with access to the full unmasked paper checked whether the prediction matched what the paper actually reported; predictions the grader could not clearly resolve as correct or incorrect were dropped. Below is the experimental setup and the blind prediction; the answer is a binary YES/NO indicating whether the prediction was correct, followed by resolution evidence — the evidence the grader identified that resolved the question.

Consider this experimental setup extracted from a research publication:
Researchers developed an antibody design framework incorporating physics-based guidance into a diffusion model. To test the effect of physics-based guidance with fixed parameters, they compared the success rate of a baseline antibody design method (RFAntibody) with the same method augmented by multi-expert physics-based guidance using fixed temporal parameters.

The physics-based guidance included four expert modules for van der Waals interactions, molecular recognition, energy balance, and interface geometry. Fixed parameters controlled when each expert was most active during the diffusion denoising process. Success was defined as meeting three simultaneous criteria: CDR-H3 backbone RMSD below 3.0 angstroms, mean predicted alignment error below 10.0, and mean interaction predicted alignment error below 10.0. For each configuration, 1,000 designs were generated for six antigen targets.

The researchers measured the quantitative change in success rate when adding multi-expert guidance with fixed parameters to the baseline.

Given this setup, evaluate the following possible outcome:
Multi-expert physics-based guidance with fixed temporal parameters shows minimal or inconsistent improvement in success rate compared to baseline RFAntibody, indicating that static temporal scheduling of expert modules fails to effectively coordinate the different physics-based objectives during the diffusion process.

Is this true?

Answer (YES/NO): NO